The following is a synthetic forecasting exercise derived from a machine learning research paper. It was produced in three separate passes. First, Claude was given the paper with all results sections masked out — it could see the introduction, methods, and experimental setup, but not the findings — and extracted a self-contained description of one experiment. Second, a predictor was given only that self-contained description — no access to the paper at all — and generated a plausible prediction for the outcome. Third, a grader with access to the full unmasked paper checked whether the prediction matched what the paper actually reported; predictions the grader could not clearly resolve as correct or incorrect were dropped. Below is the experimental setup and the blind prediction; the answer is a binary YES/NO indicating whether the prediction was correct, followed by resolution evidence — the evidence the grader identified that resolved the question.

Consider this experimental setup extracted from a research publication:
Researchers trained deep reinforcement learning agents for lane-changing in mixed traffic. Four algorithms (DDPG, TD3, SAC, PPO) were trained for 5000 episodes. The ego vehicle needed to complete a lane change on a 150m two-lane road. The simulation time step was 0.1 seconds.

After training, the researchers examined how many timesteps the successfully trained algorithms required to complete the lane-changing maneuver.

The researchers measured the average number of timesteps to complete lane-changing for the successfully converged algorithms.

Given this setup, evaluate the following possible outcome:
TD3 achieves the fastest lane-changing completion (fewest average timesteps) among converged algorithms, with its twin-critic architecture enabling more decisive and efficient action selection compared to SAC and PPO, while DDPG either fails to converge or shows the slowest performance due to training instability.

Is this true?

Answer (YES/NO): NO